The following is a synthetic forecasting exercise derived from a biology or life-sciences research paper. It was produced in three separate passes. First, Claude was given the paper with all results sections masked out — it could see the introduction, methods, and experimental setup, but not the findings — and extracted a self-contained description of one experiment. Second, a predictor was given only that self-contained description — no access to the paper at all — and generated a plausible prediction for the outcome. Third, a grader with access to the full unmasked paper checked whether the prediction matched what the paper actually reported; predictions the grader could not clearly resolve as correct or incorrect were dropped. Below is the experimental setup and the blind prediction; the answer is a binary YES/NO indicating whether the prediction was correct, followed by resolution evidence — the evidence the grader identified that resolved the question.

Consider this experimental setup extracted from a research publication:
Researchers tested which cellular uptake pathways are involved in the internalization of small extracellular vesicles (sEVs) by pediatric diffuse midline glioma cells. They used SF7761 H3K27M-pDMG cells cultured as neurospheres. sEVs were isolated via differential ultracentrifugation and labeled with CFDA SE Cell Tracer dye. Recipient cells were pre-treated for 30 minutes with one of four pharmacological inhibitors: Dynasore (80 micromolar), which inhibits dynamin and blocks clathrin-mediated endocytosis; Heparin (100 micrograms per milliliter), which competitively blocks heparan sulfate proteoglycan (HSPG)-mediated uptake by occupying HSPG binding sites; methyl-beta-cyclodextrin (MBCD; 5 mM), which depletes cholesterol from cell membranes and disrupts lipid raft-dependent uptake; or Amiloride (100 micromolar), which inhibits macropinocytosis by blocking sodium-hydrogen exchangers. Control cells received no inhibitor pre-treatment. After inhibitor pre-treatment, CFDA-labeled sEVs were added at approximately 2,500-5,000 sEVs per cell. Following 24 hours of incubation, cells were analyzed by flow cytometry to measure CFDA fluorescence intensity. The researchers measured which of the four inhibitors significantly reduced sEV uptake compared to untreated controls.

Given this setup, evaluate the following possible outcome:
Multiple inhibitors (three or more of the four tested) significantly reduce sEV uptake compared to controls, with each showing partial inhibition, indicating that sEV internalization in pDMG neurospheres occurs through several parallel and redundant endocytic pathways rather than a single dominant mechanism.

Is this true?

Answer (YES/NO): NO